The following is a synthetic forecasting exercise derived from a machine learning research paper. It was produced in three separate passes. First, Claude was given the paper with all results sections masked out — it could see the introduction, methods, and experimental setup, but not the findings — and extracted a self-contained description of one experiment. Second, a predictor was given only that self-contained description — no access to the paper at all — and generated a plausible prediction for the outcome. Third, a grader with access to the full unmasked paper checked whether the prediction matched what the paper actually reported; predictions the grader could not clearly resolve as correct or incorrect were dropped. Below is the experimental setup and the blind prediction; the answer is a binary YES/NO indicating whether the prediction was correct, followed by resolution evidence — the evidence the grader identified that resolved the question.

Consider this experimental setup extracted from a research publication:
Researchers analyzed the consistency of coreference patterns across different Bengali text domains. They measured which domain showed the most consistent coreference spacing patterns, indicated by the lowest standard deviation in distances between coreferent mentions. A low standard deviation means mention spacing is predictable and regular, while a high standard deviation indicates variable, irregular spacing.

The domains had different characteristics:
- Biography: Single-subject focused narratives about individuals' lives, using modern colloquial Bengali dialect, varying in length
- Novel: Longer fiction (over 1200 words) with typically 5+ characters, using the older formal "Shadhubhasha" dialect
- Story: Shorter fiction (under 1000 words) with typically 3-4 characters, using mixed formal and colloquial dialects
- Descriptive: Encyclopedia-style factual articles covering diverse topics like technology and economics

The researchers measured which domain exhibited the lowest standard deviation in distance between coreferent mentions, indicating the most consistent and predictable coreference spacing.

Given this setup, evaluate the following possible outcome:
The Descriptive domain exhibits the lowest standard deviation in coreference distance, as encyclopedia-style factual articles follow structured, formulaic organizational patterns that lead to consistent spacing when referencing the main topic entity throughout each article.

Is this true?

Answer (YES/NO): NO